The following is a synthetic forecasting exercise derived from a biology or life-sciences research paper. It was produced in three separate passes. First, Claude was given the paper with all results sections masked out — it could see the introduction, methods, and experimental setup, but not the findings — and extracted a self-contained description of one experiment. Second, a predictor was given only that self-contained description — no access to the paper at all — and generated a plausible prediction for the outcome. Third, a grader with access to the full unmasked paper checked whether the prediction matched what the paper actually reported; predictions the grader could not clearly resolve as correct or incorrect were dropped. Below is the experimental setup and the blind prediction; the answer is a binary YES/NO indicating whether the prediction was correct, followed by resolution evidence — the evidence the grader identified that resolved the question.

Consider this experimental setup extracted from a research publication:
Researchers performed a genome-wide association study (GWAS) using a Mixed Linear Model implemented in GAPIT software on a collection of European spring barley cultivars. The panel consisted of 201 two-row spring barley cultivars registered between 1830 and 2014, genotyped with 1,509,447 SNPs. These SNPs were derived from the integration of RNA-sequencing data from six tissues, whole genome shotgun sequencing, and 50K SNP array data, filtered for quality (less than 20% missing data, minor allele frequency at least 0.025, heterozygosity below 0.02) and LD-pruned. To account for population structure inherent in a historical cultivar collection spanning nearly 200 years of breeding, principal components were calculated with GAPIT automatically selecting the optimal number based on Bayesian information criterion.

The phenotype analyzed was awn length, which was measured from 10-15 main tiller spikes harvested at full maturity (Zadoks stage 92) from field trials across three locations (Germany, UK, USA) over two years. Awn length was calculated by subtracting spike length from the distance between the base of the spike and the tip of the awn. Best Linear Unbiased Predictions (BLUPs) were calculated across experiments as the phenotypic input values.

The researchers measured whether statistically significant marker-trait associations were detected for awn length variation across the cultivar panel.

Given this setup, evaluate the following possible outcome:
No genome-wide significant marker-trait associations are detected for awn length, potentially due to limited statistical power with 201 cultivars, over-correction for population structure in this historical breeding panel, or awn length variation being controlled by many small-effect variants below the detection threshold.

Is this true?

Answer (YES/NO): NO